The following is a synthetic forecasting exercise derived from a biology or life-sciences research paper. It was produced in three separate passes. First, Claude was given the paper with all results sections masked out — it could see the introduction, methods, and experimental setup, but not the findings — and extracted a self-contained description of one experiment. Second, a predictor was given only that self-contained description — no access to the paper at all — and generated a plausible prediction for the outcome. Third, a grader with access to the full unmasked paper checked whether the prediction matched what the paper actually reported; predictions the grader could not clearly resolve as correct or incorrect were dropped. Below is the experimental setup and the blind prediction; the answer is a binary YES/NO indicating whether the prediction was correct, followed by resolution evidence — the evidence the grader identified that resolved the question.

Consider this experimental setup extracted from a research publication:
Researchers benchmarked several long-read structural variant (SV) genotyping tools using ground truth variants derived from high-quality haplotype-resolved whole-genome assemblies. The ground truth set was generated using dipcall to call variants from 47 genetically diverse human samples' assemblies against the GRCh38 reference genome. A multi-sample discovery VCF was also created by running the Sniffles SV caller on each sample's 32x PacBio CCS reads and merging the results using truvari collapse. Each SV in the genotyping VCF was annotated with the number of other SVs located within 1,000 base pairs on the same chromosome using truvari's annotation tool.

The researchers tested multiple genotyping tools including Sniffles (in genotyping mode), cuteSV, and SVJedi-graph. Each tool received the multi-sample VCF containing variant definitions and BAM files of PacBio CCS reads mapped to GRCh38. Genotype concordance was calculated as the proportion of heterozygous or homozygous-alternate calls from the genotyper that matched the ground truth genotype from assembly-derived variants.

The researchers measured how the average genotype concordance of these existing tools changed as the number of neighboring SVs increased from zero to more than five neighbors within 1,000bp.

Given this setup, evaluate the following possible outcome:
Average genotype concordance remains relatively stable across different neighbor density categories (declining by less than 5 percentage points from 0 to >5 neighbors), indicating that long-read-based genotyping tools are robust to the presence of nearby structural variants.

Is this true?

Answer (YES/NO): NO